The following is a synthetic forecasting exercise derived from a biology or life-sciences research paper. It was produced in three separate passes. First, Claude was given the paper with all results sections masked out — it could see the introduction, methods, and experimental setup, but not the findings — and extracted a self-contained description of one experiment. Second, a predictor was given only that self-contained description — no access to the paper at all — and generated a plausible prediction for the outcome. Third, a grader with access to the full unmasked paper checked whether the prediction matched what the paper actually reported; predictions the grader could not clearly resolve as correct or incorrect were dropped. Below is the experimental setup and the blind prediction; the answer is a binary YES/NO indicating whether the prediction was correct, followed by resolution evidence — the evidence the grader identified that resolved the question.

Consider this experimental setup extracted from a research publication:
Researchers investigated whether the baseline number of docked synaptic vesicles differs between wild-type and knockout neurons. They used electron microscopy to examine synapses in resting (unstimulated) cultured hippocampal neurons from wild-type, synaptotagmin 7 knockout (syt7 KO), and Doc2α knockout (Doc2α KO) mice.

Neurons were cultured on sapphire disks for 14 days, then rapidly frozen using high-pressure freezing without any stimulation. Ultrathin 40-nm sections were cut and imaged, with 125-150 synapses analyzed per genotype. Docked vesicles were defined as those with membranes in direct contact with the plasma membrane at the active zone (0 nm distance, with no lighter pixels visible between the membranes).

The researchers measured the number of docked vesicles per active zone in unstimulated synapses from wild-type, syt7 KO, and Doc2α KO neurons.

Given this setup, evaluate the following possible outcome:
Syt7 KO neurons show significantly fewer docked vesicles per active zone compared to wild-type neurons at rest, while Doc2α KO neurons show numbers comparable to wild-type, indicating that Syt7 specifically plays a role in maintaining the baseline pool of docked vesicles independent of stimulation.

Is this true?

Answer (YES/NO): NO